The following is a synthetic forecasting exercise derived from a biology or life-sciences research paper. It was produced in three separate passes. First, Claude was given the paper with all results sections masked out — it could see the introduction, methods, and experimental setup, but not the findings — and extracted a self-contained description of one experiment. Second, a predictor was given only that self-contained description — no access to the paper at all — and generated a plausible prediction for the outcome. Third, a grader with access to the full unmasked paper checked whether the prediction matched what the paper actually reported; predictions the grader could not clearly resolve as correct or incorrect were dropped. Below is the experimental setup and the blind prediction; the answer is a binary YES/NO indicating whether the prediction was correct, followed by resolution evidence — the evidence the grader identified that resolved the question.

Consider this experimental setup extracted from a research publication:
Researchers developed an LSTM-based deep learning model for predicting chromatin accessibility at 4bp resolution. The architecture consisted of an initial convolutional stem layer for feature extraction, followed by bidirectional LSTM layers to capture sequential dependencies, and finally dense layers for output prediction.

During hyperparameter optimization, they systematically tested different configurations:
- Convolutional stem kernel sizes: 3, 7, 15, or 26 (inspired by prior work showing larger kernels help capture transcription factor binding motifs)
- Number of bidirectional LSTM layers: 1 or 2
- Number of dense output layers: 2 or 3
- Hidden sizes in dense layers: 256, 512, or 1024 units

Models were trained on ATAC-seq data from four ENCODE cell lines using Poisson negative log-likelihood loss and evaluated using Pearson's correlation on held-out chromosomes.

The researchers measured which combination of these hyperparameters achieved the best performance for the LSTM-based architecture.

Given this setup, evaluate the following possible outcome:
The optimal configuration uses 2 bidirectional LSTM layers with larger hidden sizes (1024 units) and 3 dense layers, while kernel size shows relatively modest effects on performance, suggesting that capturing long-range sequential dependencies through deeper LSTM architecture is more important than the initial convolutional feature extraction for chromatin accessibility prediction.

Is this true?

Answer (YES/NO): NO